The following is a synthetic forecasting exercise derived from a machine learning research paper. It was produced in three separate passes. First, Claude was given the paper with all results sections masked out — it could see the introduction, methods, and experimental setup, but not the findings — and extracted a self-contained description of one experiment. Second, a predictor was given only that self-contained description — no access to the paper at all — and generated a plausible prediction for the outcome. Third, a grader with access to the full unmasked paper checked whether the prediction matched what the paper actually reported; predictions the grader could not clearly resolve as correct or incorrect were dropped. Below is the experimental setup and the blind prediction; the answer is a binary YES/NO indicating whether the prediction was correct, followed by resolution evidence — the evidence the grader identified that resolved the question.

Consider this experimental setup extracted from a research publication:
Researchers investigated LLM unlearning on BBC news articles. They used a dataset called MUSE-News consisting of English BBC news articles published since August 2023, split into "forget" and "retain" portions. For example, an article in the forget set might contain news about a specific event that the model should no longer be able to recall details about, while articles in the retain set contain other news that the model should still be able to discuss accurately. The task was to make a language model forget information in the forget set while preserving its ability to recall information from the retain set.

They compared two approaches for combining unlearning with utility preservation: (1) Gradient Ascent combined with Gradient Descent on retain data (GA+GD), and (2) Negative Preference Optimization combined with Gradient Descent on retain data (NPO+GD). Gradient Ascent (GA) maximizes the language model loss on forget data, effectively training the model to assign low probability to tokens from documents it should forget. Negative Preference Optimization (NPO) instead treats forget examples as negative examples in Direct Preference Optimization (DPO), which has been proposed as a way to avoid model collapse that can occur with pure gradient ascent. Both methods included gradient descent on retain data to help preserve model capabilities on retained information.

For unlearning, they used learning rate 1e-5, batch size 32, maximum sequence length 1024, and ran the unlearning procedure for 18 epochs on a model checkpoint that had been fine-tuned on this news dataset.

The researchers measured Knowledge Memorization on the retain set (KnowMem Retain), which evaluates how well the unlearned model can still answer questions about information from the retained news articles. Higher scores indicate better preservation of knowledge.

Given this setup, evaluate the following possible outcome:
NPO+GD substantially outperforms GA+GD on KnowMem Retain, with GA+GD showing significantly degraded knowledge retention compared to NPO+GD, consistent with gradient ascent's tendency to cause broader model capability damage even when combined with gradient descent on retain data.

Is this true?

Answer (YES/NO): YES